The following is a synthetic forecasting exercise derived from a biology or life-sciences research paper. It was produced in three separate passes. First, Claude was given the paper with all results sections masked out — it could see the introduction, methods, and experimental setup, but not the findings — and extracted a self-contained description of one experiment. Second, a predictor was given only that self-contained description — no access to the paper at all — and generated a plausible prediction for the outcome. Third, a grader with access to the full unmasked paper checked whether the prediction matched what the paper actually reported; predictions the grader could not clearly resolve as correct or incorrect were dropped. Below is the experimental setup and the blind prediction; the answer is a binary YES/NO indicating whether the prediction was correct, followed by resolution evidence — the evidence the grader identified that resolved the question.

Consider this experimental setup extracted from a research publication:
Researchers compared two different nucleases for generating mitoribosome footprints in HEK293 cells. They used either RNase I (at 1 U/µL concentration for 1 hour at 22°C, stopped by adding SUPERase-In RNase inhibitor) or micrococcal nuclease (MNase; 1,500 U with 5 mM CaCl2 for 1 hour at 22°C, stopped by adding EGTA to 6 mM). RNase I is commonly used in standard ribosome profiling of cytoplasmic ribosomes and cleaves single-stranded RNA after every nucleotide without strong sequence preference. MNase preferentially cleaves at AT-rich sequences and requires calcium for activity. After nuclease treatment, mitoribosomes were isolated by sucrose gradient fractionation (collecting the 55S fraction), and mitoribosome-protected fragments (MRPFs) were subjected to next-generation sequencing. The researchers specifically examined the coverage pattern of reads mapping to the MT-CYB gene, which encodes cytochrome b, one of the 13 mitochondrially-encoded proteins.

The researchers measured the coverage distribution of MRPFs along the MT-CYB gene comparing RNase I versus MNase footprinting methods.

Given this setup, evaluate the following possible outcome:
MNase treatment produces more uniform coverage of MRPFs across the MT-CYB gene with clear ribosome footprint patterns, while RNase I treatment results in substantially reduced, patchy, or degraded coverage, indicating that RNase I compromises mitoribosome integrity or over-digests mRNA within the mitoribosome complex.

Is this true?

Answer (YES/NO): NO